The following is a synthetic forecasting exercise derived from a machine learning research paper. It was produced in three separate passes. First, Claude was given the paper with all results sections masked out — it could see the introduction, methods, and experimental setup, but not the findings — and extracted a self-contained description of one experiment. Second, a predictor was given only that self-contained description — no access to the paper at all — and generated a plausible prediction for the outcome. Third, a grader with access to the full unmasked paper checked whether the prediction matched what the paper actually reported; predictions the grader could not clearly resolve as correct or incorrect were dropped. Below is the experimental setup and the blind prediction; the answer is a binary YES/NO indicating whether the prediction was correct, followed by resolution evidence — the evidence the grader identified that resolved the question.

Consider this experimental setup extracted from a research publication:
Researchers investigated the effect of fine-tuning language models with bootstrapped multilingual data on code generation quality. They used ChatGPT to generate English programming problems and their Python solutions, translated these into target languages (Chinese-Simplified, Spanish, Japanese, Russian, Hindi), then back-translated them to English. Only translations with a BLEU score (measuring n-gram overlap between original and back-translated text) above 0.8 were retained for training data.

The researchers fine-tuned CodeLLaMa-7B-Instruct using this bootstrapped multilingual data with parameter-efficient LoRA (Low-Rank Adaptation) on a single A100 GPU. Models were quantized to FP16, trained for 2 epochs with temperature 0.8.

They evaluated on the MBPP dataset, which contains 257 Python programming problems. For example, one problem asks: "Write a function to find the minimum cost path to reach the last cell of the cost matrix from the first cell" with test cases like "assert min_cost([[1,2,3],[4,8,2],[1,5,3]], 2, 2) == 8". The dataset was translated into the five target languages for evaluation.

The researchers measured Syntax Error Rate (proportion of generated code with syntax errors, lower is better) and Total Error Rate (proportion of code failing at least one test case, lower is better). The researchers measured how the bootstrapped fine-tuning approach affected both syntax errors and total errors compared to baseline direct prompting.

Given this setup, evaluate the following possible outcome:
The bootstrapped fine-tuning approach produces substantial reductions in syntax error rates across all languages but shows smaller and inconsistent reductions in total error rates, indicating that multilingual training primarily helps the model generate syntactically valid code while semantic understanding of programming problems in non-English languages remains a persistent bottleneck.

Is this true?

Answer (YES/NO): NO